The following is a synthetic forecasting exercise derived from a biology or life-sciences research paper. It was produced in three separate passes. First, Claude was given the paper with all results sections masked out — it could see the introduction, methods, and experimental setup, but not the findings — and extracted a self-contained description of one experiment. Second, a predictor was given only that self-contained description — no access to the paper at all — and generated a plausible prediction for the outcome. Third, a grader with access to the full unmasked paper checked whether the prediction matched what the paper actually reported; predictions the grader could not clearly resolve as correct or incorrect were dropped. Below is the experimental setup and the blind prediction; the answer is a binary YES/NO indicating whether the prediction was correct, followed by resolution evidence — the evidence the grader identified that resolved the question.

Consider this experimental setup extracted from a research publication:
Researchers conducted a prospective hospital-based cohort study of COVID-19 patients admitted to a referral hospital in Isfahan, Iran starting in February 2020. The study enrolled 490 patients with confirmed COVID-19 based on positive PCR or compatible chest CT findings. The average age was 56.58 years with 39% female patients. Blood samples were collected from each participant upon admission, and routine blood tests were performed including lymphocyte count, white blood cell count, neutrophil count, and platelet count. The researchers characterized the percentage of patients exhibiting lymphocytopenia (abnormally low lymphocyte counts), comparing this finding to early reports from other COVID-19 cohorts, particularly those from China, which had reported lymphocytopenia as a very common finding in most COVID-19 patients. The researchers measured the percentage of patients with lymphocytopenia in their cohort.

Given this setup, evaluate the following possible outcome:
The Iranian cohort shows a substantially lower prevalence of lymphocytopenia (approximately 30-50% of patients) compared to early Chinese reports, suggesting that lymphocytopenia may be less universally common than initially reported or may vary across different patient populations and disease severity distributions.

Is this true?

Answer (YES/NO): NO